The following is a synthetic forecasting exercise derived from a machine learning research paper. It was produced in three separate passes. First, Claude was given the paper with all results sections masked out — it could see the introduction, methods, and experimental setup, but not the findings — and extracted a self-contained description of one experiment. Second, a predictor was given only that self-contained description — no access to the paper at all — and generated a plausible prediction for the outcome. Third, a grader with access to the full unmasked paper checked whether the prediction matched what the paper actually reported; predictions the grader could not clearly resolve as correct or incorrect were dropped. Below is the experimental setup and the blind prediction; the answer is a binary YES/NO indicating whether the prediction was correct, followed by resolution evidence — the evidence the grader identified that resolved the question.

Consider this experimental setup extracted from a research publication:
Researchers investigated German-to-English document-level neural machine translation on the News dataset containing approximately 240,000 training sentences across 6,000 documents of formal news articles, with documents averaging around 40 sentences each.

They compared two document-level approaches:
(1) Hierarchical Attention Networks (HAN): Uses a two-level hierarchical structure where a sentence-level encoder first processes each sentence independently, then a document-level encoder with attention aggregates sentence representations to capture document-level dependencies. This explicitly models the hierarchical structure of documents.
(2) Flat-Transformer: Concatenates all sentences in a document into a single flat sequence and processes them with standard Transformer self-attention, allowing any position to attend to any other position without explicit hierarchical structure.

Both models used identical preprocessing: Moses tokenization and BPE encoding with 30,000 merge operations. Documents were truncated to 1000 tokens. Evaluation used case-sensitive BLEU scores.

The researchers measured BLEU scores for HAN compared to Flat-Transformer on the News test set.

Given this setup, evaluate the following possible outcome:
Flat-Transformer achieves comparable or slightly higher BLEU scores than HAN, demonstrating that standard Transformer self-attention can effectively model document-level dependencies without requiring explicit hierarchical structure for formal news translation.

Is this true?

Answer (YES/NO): NO